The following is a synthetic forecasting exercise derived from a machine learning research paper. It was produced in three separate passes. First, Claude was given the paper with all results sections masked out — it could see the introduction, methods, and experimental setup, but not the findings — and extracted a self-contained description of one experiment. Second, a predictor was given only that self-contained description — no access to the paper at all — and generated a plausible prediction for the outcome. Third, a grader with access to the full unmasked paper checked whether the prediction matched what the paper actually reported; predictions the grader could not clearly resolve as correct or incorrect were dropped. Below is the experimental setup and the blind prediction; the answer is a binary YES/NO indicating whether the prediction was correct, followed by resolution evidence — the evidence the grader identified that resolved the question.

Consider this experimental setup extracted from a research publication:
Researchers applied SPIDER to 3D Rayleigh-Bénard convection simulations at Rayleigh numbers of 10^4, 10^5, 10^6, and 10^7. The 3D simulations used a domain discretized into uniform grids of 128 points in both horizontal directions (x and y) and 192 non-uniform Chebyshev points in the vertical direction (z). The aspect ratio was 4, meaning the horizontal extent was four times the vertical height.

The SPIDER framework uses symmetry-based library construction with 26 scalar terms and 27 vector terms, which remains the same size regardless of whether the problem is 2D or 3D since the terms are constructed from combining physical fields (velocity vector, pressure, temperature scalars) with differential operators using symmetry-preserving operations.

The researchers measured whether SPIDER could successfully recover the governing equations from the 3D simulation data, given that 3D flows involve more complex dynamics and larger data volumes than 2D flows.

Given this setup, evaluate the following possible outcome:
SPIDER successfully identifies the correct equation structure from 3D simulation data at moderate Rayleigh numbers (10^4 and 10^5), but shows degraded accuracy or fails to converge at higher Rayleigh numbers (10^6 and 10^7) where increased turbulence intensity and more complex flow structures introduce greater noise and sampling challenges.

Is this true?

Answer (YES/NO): NO